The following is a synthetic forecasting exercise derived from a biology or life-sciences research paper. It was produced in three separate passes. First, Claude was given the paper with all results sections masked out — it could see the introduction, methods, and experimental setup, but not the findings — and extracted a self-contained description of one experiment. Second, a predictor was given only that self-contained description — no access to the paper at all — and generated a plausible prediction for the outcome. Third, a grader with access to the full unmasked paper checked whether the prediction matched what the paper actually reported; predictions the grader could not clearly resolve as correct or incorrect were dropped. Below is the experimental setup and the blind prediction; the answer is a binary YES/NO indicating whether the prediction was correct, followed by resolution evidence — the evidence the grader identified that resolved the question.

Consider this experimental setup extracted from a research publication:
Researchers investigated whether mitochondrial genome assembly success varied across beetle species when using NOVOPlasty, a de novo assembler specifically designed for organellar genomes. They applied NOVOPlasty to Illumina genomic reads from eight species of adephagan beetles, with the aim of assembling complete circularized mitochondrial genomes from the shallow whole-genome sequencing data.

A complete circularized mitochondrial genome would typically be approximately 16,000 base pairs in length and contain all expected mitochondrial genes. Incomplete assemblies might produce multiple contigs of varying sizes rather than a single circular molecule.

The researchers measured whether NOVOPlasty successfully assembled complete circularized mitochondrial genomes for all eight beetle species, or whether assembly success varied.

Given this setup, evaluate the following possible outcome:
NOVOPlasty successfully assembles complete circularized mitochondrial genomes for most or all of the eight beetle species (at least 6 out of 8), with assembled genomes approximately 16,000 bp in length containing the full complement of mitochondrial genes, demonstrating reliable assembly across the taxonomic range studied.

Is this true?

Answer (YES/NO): NO